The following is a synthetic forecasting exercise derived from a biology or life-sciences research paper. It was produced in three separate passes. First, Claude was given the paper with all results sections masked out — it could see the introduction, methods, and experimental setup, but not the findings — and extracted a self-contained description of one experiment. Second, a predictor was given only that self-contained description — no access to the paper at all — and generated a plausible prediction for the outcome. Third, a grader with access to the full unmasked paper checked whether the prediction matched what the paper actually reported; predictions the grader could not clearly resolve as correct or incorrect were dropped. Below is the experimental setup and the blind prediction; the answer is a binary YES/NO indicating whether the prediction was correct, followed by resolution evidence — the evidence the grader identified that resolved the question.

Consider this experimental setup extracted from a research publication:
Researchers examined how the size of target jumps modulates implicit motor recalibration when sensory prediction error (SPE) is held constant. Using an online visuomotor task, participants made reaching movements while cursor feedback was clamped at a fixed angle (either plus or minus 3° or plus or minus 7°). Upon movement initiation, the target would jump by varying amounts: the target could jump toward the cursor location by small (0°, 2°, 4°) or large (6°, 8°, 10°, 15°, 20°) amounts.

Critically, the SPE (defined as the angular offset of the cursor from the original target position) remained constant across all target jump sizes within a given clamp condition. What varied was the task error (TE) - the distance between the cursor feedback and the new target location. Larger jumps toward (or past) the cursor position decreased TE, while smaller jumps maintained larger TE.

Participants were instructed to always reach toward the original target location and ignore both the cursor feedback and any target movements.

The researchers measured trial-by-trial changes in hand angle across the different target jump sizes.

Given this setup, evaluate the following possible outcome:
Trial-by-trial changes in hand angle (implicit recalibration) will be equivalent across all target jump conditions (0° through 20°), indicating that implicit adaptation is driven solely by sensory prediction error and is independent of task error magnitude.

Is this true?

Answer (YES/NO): NO